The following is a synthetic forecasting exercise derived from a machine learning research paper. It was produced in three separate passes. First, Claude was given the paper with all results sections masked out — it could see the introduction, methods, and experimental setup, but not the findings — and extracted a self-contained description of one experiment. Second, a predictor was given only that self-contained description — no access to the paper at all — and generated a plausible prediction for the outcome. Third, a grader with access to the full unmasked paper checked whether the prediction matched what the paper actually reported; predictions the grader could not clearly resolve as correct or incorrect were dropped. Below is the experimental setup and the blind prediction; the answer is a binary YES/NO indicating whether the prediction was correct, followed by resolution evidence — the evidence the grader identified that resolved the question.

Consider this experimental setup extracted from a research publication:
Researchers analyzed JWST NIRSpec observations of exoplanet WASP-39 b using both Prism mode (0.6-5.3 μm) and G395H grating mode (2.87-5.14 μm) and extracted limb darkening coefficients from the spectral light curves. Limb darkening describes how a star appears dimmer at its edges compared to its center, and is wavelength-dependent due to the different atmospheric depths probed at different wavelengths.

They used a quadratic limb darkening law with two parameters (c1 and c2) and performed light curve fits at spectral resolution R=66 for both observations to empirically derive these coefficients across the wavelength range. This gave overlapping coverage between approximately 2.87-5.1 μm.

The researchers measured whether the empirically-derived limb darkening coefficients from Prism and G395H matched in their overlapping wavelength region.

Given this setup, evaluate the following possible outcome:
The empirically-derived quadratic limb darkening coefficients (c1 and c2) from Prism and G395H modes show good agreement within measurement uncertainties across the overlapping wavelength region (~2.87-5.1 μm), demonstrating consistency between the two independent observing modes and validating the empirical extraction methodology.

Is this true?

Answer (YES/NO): YES